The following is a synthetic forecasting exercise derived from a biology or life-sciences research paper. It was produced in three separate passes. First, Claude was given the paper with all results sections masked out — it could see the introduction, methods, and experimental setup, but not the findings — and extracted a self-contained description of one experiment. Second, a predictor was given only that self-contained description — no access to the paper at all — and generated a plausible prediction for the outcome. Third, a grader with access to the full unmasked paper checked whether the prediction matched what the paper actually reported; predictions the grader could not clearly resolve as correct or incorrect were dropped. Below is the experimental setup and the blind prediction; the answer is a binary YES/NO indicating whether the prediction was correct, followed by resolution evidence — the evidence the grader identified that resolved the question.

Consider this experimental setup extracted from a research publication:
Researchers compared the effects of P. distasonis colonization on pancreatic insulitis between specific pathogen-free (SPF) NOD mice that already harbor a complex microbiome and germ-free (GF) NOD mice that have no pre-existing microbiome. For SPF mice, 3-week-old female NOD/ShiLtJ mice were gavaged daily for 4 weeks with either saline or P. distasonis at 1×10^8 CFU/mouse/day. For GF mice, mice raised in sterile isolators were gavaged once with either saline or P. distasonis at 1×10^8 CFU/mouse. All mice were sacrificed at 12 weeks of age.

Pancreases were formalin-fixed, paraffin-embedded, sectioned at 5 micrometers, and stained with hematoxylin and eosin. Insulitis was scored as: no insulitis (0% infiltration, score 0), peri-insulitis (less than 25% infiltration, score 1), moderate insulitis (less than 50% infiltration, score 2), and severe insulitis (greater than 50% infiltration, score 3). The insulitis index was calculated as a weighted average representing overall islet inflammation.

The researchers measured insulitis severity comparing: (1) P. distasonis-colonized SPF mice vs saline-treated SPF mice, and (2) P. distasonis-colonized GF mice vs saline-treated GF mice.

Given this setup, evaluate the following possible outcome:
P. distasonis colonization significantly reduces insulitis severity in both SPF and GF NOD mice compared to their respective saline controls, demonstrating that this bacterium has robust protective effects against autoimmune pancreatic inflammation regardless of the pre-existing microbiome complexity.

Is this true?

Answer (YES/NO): NO